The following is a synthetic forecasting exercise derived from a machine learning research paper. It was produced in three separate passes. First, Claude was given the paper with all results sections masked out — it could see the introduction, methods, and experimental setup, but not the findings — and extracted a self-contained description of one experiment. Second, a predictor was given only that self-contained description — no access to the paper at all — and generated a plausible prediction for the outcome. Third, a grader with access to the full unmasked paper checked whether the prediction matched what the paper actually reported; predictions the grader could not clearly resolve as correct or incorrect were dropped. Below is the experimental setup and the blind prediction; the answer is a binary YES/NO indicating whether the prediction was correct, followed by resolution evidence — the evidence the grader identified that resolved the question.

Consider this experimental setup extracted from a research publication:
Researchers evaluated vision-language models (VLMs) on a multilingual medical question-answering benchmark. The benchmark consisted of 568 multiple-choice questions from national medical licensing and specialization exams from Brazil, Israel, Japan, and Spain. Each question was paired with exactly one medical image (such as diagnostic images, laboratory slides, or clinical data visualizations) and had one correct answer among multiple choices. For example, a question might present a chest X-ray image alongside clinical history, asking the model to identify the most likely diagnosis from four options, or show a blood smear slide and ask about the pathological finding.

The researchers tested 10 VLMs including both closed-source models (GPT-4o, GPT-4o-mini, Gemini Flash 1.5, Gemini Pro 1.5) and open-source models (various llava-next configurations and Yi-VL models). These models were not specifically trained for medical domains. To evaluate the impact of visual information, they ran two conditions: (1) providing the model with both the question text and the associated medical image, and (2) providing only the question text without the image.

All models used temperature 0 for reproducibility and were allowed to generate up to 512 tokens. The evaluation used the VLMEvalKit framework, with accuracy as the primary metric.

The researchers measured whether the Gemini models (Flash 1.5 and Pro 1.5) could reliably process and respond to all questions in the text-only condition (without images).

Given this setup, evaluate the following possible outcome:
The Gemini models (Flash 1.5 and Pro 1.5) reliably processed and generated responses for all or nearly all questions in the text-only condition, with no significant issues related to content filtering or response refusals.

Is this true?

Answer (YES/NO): NO